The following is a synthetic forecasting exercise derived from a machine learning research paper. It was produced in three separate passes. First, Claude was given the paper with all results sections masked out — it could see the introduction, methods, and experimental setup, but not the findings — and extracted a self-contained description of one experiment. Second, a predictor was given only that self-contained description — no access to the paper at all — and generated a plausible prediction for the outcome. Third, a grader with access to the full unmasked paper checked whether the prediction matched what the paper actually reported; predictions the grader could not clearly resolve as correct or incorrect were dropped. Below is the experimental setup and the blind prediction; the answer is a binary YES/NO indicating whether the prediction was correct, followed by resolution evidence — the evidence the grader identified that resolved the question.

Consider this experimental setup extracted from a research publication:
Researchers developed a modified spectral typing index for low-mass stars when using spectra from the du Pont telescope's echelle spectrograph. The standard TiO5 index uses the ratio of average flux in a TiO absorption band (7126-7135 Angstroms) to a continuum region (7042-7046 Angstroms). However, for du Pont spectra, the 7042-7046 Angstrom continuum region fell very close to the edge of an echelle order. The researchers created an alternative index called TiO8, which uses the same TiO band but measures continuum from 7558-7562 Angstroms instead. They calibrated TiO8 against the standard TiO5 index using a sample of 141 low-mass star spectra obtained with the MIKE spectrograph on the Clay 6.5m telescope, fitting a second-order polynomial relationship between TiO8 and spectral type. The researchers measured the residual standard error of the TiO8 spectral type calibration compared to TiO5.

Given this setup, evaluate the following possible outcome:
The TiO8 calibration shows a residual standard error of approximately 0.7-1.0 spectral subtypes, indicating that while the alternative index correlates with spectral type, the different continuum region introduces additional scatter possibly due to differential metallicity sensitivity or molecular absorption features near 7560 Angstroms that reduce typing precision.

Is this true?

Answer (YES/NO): NO